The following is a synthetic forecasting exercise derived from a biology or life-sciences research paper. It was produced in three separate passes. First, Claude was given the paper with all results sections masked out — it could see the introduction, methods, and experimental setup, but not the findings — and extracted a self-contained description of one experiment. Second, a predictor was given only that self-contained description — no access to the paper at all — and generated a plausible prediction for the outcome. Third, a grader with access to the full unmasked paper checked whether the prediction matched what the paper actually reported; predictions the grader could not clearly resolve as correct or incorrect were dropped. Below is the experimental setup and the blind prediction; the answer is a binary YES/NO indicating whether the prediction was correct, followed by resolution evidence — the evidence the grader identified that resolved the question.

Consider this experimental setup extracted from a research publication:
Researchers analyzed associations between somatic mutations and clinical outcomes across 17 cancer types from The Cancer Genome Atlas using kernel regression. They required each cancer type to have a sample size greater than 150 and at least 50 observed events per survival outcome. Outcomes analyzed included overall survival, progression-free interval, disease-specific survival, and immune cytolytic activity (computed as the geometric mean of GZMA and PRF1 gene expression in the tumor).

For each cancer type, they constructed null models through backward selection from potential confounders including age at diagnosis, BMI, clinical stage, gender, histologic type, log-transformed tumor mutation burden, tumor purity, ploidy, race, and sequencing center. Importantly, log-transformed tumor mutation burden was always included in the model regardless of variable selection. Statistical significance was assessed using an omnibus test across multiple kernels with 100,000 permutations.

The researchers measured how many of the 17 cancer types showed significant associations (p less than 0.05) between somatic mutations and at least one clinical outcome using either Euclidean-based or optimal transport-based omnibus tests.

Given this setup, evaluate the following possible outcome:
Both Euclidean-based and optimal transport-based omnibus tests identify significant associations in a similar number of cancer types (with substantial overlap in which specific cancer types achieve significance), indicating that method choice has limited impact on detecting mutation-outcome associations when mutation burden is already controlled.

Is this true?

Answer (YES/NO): NO